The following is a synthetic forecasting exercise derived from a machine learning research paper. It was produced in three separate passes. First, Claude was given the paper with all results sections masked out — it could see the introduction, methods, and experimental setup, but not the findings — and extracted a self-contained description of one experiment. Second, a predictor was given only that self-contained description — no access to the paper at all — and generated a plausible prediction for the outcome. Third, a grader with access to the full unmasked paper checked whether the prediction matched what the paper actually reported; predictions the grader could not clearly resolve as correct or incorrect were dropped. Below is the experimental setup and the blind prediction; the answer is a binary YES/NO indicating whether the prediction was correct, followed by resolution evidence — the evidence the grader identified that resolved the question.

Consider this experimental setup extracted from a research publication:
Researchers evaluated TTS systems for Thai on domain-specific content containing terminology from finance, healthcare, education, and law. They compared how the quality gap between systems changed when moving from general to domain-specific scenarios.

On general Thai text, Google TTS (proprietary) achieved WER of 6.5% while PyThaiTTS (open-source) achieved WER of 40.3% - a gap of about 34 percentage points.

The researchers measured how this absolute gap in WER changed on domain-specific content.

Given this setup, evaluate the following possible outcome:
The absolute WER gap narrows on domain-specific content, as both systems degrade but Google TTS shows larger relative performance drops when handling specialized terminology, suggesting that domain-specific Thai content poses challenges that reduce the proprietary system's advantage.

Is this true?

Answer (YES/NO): NO